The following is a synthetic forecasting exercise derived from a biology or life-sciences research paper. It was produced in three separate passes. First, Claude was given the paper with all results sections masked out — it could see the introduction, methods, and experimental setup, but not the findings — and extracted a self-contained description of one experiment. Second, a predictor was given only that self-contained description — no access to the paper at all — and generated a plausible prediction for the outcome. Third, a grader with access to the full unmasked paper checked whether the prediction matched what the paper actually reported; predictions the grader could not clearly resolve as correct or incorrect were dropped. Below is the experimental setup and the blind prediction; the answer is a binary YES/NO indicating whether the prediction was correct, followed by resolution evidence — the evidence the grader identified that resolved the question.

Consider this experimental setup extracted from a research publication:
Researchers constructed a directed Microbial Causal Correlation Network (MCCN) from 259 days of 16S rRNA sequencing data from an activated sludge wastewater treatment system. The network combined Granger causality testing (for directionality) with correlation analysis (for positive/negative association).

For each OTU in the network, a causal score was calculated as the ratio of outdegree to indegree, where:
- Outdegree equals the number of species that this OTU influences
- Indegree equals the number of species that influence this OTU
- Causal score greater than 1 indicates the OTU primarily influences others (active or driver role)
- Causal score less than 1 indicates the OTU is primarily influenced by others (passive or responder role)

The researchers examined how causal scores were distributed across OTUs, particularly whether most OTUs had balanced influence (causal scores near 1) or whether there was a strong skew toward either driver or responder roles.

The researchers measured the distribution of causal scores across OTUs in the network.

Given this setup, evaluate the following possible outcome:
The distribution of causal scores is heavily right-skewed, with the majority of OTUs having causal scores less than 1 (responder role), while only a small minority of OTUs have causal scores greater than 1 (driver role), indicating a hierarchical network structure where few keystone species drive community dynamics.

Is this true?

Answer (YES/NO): NO